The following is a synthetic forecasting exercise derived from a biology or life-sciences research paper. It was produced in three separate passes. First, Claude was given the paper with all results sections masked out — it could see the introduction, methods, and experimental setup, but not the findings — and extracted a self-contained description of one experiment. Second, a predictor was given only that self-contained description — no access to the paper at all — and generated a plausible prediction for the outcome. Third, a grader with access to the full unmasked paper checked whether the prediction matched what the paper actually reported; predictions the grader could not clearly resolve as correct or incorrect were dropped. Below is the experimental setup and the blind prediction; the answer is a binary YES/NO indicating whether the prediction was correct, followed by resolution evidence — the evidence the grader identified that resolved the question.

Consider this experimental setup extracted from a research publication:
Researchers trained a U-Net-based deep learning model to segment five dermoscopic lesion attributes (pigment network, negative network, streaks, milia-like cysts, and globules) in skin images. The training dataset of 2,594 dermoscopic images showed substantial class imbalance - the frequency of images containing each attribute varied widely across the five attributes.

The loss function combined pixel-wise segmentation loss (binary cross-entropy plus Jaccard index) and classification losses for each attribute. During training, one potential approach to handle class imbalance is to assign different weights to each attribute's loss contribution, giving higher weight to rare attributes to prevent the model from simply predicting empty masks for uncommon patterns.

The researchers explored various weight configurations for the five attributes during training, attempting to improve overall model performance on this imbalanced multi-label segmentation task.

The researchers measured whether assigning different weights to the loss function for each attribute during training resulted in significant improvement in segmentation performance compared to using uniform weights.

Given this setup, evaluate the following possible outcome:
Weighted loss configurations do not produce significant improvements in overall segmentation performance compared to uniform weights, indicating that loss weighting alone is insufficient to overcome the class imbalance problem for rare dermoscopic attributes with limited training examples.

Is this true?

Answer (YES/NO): YES